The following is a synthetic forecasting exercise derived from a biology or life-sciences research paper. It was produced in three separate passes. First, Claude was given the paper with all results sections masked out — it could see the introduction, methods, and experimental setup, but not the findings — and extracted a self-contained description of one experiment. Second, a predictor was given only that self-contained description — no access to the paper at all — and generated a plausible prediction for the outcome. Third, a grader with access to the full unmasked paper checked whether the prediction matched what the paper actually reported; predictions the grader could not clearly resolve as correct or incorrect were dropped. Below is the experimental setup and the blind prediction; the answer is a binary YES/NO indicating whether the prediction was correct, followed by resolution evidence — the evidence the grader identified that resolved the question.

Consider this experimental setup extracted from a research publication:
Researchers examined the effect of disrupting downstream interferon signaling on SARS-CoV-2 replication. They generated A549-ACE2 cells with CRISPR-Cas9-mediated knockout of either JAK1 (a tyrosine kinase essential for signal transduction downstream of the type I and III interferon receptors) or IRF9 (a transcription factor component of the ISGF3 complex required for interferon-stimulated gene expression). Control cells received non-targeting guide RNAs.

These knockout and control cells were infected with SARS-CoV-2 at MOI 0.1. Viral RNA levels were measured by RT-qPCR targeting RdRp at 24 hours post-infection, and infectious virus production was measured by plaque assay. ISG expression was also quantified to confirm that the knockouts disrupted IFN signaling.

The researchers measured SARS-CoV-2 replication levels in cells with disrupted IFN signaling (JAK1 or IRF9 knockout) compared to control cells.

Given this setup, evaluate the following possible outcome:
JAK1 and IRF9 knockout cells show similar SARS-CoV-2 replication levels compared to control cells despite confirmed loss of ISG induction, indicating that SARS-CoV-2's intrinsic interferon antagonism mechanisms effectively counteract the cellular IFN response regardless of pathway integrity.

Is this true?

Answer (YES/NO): YES